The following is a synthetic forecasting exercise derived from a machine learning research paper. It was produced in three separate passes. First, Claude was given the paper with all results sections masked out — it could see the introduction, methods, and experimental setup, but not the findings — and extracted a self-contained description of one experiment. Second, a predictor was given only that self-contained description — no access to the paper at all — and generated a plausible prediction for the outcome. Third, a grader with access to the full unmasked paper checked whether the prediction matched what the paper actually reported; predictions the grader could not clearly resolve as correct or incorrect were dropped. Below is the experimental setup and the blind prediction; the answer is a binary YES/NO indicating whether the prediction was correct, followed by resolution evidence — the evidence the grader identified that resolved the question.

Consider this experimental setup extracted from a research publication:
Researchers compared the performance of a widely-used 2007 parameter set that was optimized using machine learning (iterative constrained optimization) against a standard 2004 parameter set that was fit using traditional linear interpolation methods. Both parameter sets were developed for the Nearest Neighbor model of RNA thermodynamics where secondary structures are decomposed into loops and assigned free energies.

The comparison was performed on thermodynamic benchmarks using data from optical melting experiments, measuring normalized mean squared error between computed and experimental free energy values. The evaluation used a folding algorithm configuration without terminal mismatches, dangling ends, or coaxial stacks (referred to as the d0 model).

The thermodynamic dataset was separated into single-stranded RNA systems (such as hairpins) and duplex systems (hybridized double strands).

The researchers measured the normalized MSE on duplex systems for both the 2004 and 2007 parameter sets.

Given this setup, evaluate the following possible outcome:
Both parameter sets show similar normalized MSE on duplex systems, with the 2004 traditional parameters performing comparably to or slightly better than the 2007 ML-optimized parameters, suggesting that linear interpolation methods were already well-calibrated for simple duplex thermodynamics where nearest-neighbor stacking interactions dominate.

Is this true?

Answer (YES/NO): NO